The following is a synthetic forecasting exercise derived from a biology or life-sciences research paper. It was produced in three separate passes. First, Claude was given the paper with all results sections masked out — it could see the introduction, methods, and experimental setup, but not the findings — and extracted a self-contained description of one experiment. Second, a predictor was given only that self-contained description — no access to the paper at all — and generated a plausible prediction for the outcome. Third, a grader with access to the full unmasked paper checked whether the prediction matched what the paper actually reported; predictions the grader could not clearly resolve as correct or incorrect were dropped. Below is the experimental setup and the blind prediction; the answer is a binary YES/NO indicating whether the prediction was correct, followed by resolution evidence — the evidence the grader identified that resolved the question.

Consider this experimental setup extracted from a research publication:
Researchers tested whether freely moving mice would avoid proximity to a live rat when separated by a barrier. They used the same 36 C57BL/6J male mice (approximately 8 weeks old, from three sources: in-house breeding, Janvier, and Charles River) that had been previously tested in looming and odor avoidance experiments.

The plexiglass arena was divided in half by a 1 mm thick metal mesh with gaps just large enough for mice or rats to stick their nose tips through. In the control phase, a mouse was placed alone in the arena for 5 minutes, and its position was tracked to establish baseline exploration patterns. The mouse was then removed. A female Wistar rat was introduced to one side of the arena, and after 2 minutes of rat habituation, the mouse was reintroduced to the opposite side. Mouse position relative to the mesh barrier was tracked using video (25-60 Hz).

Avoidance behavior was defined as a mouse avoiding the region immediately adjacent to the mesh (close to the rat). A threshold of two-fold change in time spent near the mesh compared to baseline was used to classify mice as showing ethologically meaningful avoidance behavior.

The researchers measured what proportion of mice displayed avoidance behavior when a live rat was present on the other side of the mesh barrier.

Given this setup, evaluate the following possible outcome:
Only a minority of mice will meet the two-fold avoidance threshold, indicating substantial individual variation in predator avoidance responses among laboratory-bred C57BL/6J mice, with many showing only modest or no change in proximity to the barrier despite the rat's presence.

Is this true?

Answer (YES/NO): NO